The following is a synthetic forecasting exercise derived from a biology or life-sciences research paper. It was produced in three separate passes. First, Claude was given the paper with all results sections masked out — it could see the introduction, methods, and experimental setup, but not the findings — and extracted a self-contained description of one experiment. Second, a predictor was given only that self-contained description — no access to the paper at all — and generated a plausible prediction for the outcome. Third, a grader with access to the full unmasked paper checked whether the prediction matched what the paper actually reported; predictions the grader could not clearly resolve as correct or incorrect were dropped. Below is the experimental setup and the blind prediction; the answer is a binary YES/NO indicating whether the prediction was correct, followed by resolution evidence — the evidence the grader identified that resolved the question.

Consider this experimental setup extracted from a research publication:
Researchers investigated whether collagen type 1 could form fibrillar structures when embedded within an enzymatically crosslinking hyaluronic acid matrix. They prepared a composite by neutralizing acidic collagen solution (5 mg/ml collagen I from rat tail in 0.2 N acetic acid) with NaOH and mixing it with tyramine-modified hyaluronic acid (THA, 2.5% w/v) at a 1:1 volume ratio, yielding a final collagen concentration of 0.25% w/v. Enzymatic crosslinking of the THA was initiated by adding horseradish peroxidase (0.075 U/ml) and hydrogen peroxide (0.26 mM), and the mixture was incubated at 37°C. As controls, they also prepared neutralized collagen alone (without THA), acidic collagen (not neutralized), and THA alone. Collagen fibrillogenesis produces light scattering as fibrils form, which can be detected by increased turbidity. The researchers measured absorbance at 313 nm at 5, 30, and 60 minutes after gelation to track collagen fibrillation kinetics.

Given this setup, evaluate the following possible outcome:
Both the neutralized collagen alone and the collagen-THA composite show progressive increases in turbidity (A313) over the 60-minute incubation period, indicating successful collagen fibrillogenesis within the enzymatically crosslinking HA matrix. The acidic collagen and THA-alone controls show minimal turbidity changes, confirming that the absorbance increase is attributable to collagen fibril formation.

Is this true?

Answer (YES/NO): YES